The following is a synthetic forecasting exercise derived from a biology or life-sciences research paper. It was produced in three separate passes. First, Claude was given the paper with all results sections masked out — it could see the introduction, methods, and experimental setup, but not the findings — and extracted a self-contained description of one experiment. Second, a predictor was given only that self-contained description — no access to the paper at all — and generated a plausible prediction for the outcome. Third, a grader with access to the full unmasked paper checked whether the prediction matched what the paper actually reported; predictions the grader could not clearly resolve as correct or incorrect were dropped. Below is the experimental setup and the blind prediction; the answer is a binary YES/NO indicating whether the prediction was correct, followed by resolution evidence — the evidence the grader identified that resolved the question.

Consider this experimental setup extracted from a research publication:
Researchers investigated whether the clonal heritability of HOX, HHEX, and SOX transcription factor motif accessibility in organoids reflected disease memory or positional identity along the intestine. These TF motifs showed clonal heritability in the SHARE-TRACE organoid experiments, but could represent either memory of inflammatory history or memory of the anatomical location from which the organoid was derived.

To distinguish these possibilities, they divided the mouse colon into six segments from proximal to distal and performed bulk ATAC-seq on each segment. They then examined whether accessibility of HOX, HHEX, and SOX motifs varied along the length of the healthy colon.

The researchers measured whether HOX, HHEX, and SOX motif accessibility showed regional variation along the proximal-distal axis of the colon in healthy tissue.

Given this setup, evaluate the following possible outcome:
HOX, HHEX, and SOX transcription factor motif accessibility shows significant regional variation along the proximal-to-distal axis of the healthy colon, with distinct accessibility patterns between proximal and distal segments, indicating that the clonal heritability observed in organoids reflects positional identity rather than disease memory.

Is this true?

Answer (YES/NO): YES